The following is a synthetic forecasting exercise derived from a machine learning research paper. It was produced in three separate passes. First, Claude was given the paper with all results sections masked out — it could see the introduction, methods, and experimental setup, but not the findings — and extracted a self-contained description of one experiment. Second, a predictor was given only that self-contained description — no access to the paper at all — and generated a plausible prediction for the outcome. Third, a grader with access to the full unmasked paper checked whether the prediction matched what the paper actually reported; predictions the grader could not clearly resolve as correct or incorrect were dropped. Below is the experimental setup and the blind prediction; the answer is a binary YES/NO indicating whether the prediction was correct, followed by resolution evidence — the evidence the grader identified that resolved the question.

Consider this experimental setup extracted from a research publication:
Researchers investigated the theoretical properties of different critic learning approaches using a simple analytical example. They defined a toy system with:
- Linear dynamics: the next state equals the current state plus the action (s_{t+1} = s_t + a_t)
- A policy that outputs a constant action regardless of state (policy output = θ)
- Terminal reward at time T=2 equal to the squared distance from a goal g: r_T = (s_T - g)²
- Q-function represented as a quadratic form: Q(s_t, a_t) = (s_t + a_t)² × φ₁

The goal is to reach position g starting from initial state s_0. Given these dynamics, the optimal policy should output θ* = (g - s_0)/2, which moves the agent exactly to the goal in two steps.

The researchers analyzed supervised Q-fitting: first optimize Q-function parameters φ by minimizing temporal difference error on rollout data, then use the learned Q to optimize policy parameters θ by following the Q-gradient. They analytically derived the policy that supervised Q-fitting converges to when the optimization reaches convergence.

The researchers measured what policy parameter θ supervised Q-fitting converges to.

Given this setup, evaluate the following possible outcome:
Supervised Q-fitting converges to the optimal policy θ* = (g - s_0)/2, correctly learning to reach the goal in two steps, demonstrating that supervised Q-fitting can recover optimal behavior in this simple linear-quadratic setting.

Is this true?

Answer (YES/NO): NO